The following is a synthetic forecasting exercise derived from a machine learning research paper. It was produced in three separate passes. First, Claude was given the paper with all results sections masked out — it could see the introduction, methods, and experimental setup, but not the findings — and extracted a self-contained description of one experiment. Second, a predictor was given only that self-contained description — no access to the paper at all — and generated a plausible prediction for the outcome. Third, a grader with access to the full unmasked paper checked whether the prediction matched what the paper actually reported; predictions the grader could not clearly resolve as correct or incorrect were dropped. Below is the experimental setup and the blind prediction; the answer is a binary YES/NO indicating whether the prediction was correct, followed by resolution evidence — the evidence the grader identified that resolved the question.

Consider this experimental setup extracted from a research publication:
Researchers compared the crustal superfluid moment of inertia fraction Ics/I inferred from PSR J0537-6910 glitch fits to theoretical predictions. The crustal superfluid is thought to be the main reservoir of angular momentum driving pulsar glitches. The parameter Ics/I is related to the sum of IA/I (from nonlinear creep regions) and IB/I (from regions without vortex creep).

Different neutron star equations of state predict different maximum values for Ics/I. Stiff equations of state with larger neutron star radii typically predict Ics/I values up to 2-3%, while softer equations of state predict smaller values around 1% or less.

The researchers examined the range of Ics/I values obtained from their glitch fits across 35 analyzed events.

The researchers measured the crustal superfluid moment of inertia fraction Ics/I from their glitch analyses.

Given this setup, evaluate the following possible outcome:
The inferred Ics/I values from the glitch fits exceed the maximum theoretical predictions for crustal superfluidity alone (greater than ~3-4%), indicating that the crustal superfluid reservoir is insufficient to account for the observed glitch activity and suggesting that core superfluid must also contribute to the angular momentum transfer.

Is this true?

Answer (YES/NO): NO